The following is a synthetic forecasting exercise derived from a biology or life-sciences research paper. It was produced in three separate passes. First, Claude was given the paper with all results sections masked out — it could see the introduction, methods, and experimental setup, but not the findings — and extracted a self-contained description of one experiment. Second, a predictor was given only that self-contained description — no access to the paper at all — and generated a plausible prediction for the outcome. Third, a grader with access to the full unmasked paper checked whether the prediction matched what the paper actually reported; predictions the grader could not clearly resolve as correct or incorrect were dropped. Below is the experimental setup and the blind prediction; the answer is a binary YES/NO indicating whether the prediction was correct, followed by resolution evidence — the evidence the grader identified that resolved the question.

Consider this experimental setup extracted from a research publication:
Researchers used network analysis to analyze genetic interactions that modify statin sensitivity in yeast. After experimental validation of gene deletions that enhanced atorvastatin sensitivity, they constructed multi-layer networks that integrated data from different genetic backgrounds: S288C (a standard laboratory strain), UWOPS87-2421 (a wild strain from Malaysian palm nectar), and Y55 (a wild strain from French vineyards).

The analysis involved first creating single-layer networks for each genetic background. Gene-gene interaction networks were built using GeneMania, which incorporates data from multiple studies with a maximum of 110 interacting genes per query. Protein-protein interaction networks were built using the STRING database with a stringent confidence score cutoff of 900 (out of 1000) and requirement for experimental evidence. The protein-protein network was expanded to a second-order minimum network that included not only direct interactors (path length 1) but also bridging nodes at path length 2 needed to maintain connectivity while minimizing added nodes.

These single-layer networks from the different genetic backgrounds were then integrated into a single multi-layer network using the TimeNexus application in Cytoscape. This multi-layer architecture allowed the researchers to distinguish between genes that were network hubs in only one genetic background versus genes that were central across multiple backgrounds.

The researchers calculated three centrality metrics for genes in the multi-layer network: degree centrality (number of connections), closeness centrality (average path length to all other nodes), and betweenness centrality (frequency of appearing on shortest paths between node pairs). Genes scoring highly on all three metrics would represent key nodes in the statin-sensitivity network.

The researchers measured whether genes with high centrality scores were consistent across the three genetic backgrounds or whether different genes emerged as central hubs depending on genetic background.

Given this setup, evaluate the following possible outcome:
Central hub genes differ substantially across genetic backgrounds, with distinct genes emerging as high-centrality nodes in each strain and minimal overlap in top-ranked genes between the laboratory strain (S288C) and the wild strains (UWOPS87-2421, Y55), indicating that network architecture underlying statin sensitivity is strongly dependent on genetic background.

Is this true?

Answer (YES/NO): NO